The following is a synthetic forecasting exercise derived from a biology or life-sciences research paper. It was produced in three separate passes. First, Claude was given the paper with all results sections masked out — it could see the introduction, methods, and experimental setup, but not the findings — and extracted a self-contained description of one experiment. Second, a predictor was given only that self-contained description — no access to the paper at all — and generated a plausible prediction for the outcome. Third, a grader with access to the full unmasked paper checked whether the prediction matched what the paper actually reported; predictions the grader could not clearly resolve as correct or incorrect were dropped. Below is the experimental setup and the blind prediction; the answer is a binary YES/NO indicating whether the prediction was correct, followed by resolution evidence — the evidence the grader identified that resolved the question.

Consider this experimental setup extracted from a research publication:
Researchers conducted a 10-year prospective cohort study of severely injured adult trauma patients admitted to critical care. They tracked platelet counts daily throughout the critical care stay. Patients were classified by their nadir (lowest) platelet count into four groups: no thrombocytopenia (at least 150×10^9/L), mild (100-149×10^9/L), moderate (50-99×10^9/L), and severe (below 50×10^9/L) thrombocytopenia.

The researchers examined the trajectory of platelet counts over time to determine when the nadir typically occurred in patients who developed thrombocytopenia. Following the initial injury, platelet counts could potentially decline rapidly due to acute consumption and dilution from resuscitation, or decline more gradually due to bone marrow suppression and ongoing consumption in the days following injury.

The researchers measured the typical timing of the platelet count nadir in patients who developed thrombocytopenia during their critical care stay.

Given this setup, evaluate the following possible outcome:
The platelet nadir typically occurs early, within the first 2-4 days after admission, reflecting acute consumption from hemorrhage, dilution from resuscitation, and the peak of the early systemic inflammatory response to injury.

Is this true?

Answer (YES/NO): YES